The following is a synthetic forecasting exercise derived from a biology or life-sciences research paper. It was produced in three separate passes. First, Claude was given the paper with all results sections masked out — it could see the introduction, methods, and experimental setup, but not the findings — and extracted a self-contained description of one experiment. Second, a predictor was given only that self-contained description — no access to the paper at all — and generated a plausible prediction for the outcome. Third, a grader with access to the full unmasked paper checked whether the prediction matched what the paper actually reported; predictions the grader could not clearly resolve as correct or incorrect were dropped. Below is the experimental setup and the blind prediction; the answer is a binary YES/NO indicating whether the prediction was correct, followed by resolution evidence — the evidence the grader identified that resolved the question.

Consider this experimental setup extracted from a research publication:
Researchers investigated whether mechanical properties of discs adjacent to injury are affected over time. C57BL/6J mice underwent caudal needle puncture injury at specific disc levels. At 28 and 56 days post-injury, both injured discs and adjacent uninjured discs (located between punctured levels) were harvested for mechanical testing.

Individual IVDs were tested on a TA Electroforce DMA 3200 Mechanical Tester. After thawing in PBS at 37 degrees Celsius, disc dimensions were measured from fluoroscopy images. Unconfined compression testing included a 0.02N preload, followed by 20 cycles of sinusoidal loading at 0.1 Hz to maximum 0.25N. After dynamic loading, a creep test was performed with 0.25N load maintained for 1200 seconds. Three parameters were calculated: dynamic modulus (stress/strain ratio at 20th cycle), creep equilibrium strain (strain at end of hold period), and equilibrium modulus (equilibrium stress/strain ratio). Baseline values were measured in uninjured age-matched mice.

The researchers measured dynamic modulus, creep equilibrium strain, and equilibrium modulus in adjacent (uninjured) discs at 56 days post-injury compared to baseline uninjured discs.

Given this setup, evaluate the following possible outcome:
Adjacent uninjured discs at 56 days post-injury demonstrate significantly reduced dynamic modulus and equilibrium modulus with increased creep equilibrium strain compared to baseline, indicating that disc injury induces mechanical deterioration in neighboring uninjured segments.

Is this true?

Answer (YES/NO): YES